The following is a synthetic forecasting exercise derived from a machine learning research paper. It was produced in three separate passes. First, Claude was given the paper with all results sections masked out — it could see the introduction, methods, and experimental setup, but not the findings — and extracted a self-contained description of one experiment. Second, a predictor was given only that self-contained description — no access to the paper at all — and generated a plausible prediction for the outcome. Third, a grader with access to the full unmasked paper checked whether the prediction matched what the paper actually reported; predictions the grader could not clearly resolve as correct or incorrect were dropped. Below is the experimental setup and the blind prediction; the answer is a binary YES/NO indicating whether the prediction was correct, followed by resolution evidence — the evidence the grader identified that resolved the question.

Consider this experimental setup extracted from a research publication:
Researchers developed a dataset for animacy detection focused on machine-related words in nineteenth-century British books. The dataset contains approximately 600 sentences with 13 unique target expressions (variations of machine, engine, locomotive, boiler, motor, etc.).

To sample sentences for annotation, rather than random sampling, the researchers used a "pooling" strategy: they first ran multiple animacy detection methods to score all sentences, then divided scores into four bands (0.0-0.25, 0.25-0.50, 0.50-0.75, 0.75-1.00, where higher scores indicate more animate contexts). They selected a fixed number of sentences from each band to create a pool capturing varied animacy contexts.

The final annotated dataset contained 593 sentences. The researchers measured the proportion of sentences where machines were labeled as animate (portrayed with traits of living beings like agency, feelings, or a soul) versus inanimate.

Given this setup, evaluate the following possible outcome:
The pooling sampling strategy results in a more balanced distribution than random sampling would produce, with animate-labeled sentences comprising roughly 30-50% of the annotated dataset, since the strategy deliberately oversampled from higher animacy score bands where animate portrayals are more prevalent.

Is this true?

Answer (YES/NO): YES